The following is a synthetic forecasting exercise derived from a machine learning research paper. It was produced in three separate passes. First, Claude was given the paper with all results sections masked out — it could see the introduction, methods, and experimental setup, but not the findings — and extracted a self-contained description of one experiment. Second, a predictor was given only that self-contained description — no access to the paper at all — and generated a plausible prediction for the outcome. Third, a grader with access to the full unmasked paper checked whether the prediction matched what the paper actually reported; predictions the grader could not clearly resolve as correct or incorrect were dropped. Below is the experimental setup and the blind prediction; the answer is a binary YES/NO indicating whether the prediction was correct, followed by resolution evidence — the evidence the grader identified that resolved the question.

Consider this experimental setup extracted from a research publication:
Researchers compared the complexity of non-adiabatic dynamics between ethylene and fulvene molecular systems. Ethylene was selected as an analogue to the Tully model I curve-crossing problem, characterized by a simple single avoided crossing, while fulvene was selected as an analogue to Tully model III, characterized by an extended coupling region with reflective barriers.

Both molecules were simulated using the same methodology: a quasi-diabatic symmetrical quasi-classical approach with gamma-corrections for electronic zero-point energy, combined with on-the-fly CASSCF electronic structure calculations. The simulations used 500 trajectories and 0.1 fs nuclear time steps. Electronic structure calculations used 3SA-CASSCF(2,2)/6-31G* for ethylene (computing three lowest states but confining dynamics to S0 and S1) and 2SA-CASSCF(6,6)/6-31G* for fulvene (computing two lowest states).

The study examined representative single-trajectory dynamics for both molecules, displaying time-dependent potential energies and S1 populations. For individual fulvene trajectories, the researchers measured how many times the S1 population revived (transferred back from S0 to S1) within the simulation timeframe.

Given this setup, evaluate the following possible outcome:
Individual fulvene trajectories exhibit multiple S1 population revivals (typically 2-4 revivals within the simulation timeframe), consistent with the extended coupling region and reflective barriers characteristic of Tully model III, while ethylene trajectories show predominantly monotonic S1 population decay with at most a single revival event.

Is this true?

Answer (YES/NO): NO